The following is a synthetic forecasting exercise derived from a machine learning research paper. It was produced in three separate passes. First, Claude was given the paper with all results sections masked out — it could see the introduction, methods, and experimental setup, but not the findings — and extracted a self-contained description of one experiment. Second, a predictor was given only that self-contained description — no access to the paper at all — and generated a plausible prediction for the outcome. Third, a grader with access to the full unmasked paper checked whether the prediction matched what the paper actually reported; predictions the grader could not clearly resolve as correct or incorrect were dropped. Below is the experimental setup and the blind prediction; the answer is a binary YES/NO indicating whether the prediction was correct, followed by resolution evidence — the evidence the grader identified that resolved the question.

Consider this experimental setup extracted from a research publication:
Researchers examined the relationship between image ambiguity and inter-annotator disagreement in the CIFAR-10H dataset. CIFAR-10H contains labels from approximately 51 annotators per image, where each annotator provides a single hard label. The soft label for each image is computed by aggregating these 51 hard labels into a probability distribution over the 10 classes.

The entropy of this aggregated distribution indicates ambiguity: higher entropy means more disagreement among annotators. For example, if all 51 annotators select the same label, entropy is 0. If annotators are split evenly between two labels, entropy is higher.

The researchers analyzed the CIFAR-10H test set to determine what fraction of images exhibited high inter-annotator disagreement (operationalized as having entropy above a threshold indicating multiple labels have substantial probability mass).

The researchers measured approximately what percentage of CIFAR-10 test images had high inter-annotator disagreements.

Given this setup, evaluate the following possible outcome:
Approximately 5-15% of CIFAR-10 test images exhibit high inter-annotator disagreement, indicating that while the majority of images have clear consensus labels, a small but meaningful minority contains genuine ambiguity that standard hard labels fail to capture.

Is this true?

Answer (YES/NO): NO